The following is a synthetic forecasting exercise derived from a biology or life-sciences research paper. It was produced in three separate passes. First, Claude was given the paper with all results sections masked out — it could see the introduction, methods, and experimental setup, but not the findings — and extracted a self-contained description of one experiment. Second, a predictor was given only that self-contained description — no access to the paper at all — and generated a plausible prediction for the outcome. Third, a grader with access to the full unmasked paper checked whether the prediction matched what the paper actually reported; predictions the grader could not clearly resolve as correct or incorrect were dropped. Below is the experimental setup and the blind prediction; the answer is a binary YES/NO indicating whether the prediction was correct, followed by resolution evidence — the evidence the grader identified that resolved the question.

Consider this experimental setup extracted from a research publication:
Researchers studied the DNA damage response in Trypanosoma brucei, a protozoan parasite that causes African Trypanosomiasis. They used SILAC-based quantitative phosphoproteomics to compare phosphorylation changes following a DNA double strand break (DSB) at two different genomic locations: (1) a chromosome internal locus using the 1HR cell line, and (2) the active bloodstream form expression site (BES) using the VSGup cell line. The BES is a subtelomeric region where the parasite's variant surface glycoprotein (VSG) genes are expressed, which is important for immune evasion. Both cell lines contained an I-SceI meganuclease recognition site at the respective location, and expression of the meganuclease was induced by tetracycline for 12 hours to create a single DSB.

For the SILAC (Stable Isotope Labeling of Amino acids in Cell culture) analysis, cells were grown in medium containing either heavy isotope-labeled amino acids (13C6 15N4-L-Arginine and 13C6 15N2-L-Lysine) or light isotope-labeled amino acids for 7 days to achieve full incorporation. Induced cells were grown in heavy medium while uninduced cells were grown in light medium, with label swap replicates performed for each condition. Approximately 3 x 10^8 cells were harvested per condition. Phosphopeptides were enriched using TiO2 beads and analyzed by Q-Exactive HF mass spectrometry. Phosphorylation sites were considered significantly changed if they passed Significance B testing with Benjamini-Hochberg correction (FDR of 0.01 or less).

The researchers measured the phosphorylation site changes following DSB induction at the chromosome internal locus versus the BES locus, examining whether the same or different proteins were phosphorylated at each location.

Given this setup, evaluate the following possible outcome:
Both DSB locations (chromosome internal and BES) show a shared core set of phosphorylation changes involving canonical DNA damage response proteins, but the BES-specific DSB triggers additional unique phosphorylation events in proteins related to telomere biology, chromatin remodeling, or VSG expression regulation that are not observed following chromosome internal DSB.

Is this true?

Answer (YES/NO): NO